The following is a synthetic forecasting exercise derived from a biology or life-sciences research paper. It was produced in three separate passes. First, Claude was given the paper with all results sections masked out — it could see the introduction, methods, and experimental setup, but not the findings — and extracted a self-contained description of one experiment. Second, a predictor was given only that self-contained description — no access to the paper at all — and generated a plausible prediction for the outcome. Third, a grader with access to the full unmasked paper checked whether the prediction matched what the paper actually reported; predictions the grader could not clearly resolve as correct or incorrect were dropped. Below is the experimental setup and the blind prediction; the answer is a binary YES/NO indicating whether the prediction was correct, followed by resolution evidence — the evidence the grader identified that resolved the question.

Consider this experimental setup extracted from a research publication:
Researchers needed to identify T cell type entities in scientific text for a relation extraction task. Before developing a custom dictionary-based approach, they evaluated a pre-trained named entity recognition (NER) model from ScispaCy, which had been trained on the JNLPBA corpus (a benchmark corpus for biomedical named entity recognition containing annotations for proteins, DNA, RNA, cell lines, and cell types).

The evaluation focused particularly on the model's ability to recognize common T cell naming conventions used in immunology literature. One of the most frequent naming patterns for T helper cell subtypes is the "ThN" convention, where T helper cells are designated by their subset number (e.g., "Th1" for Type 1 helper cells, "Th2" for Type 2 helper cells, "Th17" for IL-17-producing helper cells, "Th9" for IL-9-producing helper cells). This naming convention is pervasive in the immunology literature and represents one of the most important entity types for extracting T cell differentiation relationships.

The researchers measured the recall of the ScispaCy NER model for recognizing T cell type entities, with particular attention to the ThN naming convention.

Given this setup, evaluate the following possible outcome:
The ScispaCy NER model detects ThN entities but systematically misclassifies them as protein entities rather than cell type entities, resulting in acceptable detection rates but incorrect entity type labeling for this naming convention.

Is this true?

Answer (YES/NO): NO